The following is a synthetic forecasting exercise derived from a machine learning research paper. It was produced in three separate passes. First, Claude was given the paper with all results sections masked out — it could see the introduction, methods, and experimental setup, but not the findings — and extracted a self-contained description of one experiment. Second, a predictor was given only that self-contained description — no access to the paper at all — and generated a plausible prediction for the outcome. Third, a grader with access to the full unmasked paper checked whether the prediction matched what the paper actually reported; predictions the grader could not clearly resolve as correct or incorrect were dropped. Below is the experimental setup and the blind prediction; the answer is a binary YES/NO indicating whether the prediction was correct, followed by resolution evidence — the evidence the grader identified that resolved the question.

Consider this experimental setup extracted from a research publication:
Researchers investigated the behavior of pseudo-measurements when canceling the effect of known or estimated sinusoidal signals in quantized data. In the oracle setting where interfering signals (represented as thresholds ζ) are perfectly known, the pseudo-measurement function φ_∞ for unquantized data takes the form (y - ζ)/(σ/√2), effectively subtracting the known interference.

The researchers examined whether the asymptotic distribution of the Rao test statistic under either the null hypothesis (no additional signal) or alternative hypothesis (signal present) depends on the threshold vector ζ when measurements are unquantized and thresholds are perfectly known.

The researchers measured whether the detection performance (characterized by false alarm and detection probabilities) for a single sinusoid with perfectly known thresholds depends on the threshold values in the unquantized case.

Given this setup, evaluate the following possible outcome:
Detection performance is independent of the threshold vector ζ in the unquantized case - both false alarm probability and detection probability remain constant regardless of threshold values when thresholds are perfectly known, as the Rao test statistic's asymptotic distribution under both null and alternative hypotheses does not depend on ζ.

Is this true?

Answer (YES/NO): YES